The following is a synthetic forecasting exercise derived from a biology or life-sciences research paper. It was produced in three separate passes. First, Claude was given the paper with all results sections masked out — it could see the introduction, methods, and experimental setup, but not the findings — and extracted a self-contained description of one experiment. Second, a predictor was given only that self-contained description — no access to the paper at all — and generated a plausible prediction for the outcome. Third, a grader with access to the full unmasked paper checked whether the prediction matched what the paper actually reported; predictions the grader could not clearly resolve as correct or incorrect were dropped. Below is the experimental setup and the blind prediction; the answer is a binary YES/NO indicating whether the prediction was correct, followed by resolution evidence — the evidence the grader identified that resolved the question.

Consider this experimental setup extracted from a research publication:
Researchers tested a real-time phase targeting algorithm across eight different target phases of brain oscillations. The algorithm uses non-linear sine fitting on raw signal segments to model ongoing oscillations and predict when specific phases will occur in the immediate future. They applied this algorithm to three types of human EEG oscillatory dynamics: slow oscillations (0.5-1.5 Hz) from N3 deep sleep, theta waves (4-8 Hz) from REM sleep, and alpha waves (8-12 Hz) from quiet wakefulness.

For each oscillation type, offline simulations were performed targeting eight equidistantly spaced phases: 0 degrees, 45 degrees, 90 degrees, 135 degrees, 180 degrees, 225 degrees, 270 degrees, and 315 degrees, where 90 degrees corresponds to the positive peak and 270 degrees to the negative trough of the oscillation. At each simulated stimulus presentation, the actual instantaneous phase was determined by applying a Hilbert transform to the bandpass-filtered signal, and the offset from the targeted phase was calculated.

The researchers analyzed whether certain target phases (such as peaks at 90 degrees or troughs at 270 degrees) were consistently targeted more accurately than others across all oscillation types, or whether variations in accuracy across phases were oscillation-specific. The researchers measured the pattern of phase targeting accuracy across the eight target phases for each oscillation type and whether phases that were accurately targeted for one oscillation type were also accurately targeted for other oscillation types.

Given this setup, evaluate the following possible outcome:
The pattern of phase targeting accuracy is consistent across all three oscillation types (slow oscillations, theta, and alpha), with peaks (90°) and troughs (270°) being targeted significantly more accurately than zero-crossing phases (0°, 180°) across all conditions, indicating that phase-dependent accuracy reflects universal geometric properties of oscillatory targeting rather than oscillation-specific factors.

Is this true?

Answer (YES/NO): NO